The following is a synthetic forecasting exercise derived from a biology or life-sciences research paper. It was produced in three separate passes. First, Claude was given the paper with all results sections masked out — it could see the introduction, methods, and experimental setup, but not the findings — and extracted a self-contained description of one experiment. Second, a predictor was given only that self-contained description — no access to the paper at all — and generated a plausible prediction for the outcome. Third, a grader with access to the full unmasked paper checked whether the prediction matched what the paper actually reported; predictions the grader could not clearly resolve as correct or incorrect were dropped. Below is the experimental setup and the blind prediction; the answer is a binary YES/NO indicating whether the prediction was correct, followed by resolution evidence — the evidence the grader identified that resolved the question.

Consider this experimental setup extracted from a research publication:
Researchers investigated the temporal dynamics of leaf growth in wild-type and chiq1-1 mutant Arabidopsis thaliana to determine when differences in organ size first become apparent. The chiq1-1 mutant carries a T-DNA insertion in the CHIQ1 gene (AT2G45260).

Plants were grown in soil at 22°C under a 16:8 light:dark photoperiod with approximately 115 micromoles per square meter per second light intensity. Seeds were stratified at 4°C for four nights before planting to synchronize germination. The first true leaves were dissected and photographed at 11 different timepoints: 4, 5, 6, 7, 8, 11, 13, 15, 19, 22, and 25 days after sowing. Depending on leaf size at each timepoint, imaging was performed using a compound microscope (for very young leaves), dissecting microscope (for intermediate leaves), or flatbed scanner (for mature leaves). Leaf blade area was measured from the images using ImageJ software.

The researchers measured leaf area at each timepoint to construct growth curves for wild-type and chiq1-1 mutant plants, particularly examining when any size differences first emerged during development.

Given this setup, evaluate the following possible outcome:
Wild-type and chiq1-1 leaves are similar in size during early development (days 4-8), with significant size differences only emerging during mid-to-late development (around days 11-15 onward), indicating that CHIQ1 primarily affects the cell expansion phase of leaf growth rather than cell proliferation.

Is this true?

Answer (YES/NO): NO